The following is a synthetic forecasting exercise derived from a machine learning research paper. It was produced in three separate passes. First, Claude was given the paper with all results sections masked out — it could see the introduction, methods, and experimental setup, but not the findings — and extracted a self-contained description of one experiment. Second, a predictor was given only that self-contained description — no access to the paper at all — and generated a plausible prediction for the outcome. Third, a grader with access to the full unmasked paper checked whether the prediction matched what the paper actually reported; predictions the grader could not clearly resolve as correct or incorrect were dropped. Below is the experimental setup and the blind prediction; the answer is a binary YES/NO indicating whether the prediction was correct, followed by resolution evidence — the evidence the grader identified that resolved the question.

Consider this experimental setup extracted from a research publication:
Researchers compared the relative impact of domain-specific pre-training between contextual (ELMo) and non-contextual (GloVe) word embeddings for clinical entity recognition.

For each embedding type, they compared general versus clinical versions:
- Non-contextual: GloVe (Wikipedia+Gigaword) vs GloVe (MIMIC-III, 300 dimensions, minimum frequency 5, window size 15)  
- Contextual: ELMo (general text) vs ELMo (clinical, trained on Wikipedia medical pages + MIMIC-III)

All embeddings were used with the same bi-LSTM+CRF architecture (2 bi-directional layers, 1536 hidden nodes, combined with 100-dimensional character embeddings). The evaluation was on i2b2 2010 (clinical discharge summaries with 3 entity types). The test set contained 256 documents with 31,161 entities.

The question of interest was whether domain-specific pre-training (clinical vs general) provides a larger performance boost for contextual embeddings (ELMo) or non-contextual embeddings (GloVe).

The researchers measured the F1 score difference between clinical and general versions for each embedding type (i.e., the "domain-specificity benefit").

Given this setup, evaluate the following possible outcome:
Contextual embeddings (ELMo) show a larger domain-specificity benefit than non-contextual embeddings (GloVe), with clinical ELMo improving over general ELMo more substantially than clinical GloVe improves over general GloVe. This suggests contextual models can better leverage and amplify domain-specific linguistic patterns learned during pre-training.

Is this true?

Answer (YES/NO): YES